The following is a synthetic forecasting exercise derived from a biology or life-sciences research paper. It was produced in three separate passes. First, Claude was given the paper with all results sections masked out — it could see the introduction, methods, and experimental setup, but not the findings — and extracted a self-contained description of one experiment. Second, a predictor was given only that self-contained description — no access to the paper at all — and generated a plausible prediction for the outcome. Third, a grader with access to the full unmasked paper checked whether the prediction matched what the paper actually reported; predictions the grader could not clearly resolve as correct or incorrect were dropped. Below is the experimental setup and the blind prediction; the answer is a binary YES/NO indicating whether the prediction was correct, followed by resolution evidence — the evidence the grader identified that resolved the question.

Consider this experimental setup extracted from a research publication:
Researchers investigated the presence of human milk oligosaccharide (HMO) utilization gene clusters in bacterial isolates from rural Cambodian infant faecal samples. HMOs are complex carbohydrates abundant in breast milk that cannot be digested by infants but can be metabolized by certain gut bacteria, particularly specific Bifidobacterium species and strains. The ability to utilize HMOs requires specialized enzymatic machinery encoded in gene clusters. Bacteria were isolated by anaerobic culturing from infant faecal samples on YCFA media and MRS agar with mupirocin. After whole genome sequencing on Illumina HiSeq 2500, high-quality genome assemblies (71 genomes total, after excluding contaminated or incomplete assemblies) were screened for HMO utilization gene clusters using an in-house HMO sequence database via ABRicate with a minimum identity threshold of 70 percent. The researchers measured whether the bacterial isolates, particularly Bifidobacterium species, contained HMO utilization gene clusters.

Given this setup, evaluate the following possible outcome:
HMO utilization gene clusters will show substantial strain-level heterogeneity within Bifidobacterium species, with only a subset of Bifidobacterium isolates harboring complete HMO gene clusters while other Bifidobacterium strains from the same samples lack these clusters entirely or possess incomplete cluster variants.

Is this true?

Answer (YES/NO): NO